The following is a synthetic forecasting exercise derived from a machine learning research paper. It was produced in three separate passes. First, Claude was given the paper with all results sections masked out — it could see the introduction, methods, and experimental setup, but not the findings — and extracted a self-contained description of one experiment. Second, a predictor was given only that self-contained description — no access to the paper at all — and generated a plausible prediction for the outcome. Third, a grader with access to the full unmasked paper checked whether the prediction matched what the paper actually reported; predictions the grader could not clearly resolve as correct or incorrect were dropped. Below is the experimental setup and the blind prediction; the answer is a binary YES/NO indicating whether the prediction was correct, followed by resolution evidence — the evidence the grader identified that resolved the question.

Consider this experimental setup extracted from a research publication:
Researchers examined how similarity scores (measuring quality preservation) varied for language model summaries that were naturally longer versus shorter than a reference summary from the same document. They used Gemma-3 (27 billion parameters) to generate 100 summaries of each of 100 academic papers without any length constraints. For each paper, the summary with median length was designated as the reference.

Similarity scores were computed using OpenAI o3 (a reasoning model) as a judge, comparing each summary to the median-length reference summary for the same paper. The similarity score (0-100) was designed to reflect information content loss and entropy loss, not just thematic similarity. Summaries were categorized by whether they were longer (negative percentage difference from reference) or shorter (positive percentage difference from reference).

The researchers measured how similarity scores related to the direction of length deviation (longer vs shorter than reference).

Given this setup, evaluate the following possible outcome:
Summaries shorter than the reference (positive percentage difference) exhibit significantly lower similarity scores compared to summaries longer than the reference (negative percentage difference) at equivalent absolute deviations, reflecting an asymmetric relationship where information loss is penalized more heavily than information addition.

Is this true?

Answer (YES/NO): YES